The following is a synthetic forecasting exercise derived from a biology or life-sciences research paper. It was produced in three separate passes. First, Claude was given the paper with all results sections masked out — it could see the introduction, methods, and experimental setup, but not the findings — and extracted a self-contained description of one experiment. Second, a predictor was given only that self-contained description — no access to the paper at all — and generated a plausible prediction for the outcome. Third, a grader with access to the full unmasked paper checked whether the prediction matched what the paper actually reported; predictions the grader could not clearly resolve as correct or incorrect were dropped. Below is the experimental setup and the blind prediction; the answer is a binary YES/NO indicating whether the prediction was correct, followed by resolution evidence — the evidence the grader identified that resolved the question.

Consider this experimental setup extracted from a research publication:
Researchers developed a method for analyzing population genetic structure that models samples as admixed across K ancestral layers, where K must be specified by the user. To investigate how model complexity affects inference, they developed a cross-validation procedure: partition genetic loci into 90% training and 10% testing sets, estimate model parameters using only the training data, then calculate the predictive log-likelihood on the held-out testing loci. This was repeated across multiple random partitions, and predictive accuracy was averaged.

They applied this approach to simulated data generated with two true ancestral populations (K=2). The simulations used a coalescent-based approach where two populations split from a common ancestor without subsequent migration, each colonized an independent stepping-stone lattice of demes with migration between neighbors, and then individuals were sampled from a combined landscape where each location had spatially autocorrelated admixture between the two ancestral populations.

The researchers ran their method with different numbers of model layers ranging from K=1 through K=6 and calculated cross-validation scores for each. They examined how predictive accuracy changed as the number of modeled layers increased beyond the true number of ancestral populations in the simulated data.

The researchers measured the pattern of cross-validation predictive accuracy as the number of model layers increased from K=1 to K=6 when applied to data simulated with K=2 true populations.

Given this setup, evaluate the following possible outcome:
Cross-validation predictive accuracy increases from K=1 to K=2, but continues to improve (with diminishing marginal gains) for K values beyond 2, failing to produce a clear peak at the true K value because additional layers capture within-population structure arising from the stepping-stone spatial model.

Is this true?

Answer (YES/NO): NO